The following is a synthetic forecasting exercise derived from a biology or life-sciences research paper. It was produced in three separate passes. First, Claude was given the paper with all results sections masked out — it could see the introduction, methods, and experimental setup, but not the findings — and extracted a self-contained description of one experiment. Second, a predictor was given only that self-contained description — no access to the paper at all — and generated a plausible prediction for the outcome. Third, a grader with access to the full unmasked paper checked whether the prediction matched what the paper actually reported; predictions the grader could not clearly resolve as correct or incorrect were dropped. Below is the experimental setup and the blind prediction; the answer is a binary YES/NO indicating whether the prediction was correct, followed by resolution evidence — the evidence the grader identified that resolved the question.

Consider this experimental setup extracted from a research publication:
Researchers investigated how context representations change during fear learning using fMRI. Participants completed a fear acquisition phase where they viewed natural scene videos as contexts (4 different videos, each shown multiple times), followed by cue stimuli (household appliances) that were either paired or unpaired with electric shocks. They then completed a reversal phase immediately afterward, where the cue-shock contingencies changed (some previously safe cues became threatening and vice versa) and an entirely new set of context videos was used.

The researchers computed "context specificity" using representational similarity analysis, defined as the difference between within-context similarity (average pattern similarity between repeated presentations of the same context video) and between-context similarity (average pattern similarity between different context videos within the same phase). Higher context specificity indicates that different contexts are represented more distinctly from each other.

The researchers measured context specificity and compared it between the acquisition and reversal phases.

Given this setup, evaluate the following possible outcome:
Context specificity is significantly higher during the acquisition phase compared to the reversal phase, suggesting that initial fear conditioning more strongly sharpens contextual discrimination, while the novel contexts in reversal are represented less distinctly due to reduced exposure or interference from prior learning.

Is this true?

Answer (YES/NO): NO